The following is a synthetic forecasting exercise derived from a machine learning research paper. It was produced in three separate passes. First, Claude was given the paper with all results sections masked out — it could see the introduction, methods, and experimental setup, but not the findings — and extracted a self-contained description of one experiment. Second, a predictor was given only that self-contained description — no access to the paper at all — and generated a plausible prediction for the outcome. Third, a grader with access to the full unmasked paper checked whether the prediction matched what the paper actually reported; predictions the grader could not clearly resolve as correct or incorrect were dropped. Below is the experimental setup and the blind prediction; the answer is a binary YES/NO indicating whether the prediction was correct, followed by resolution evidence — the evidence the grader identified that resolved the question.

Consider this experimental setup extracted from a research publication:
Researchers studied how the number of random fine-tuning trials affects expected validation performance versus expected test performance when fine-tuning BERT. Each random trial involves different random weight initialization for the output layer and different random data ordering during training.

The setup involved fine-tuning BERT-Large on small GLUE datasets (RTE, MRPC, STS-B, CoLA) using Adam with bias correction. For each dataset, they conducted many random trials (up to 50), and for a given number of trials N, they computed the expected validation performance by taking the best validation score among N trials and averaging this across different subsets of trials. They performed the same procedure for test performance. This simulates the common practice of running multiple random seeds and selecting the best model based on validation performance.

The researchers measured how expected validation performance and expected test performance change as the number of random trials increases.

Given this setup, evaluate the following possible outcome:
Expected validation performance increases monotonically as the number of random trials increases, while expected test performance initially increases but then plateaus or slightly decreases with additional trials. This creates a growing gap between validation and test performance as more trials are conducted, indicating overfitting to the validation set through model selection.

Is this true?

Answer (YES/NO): YES